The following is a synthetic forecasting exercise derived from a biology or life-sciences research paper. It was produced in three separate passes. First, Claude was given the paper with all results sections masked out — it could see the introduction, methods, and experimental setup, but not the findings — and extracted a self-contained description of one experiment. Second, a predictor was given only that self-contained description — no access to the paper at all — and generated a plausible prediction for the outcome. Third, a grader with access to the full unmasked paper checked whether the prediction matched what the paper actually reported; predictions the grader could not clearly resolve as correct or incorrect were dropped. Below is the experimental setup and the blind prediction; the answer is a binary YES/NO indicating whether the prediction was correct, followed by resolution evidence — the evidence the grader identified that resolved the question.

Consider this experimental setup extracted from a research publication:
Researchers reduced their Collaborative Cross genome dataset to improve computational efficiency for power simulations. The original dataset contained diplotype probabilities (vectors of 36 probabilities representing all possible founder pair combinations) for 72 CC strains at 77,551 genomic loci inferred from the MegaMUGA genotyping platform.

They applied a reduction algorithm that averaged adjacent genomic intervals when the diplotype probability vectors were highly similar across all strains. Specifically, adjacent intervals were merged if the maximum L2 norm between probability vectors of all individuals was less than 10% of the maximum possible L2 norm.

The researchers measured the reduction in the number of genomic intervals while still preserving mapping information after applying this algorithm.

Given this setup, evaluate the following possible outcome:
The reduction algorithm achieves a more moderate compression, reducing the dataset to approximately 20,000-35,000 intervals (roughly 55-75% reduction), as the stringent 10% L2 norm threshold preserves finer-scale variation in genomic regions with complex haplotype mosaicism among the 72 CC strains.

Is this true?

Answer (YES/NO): NO